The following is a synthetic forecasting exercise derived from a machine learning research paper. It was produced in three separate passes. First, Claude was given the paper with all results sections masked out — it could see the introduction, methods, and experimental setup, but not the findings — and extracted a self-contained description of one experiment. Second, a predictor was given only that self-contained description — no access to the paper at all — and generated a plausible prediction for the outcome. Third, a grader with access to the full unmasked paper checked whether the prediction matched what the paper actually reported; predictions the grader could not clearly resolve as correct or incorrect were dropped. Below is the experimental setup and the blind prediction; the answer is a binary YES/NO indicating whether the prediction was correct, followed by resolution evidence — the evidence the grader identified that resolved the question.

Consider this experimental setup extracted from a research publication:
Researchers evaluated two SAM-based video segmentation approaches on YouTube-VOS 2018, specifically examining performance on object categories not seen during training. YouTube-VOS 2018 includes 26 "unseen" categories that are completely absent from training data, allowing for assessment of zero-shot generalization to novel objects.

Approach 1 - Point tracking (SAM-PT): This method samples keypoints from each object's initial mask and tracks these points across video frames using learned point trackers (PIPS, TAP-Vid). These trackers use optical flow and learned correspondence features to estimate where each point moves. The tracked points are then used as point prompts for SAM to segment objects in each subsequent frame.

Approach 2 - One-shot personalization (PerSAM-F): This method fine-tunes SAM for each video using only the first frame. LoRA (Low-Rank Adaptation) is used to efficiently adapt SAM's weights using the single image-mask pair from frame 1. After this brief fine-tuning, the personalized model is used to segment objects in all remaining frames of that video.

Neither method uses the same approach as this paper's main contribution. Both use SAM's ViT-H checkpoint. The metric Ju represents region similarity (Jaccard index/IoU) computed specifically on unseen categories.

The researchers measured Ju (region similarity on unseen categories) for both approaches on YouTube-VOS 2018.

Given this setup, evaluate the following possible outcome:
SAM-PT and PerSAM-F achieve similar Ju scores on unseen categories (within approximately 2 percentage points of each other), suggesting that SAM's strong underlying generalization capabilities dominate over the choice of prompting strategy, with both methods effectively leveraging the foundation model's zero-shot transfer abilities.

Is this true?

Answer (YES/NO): NO